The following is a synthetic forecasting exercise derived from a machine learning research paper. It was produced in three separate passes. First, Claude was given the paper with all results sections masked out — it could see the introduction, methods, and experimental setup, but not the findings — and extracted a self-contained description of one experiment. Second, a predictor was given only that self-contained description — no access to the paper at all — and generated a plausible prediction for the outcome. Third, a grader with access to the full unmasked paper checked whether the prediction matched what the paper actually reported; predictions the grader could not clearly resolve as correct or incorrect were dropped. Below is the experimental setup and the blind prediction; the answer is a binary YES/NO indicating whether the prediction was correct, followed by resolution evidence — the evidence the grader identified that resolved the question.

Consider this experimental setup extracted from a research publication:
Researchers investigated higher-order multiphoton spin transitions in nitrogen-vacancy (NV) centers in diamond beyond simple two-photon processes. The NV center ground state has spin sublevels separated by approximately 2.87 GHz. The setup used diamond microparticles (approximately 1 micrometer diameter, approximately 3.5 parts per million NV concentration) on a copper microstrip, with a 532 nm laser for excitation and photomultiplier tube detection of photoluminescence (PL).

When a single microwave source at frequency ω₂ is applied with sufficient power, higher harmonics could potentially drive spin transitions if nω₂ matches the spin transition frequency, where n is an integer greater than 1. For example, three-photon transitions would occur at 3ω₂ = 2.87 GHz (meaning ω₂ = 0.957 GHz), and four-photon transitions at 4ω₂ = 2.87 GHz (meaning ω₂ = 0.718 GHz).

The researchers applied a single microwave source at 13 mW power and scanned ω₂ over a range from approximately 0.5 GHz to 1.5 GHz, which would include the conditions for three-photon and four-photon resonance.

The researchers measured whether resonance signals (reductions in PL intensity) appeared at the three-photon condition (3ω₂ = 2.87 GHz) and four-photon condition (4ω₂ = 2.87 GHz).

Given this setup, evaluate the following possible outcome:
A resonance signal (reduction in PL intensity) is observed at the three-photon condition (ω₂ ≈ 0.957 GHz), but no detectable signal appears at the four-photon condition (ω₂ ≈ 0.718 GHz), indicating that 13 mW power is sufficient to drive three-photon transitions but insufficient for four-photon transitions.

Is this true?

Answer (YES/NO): NO